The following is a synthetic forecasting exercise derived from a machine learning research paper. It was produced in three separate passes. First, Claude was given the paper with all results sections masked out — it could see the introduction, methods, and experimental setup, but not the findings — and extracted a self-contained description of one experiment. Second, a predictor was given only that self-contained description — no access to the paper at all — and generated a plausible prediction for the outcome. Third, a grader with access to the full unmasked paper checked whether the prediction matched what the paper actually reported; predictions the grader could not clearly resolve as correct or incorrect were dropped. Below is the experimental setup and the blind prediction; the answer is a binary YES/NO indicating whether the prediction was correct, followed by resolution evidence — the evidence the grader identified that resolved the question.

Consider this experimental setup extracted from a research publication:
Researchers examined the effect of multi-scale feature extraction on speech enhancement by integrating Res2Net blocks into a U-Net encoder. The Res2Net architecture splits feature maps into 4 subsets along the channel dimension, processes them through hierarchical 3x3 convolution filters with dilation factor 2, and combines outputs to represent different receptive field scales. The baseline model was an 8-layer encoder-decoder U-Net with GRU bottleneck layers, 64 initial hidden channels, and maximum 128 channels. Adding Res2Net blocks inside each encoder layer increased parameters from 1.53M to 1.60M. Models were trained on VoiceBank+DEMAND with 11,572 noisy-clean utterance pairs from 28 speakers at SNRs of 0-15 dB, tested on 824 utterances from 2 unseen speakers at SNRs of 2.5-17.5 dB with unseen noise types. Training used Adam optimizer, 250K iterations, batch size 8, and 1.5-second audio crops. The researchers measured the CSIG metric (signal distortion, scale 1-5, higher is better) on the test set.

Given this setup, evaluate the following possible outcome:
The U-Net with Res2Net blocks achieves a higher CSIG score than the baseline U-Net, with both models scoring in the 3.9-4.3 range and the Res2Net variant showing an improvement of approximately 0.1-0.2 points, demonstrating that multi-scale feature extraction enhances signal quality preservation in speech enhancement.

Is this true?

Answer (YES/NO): NO